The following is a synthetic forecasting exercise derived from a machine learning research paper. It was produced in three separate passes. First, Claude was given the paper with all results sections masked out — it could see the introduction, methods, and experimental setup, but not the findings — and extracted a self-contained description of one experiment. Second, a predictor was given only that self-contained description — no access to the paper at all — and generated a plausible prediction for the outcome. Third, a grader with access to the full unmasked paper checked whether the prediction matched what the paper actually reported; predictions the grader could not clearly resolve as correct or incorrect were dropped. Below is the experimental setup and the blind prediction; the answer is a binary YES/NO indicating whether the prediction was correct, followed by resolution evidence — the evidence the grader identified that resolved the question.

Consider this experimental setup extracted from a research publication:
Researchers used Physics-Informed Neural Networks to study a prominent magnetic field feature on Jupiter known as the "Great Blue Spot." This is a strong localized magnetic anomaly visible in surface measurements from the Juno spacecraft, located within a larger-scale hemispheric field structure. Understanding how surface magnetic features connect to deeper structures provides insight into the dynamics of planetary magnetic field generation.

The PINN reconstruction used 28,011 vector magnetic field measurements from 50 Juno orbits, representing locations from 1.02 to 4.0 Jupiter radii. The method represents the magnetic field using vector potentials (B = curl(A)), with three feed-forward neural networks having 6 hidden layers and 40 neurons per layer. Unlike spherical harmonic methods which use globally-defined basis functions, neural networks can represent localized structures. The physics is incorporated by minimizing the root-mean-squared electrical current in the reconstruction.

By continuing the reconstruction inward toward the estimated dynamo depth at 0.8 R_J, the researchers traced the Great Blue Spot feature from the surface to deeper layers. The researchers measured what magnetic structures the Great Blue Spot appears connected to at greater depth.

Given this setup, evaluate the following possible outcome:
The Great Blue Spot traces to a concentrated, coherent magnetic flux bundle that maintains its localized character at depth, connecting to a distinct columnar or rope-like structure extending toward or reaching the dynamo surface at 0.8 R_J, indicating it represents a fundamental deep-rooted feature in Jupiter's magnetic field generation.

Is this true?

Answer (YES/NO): NO